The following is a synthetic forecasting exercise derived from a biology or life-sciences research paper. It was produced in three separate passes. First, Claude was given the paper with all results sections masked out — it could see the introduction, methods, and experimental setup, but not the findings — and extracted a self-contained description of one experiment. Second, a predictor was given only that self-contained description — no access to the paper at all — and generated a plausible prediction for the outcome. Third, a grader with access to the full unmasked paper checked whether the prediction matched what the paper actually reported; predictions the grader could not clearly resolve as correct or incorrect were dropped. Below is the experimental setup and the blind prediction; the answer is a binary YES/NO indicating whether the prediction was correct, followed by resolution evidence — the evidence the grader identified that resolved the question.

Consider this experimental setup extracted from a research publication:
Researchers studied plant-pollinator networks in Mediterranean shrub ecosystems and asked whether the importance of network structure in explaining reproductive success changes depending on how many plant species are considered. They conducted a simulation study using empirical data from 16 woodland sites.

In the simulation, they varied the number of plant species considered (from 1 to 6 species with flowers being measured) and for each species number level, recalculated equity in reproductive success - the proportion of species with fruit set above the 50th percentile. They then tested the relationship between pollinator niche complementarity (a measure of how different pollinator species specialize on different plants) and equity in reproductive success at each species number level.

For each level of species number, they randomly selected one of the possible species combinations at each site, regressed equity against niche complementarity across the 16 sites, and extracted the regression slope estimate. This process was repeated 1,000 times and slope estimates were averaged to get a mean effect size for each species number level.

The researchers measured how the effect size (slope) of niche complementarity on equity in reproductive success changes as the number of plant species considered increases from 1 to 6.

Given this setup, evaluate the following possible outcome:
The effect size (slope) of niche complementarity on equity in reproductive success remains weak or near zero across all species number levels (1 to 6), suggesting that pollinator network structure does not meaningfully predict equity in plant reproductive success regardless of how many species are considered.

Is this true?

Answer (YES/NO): NO